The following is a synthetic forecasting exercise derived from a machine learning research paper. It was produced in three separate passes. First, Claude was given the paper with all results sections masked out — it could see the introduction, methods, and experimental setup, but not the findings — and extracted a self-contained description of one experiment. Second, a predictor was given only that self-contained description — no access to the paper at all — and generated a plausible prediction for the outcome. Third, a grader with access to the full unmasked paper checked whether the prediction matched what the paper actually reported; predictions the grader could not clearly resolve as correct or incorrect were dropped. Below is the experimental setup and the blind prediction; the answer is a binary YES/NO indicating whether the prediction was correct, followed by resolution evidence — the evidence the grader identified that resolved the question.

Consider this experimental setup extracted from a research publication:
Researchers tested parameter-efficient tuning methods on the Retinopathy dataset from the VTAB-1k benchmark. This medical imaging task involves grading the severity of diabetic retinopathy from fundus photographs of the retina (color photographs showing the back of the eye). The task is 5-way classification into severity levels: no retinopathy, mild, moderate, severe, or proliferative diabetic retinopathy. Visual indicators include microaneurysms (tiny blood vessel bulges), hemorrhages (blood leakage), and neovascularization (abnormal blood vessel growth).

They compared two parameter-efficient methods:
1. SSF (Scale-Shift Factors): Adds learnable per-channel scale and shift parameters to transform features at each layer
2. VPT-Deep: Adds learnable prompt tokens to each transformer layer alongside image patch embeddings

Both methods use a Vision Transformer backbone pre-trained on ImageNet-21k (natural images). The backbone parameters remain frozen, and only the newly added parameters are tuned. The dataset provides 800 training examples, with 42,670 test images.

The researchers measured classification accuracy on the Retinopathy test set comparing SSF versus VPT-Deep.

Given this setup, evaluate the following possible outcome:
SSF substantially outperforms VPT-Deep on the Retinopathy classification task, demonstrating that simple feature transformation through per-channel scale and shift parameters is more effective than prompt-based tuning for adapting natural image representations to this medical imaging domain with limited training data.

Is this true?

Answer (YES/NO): YES